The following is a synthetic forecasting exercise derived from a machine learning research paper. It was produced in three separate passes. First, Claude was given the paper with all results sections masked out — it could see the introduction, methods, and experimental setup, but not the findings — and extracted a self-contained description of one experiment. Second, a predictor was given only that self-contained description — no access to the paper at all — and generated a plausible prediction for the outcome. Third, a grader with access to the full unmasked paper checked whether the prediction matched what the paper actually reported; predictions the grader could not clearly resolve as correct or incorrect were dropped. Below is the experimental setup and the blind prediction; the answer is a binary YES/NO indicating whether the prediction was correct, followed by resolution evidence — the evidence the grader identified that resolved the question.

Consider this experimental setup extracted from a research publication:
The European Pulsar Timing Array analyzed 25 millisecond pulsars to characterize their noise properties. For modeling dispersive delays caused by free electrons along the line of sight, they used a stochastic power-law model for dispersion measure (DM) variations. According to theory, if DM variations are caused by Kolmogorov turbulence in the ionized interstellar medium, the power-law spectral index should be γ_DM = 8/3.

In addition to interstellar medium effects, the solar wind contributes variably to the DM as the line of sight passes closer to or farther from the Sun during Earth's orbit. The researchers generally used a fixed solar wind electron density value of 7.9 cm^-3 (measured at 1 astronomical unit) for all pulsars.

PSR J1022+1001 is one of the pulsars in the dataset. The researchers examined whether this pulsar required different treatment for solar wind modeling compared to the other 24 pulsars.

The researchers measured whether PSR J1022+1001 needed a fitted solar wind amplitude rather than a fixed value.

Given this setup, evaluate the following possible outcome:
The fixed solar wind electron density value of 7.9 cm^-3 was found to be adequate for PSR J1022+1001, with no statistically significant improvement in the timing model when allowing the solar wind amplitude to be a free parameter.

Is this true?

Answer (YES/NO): NO